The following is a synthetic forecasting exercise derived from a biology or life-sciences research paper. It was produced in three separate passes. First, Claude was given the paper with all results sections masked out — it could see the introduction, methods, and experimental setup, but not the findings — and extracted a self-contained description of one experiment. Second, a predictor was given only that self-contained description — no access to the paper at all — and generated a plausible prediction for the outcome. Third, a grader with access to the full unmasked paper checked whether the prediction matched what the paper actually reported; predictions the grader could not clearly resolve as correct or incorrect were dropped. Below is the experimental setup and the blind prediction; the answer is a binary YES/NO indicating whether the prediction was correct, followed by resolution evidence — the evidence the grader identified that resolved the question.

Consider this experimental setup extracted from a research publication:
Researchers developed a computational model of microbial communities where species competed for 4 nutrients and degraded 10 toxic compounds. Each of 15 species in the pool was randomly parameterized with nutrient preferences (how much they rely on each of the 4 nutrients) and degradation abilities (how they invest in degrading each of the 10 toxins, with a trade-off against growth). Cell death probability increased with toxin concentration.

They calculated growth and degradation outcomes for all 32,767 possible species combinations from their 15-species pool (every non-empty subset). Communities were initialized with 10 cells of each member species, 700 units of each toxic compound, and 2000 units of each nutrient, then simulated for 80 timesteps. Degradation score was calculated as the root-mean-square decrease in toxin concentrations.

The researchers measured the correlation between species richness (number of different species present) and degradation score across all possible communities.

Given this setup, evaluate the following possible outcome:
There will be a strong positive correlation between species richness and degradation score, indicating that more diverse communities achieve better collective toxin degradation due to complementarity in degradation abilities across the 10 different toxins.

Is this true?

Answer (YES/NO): NO